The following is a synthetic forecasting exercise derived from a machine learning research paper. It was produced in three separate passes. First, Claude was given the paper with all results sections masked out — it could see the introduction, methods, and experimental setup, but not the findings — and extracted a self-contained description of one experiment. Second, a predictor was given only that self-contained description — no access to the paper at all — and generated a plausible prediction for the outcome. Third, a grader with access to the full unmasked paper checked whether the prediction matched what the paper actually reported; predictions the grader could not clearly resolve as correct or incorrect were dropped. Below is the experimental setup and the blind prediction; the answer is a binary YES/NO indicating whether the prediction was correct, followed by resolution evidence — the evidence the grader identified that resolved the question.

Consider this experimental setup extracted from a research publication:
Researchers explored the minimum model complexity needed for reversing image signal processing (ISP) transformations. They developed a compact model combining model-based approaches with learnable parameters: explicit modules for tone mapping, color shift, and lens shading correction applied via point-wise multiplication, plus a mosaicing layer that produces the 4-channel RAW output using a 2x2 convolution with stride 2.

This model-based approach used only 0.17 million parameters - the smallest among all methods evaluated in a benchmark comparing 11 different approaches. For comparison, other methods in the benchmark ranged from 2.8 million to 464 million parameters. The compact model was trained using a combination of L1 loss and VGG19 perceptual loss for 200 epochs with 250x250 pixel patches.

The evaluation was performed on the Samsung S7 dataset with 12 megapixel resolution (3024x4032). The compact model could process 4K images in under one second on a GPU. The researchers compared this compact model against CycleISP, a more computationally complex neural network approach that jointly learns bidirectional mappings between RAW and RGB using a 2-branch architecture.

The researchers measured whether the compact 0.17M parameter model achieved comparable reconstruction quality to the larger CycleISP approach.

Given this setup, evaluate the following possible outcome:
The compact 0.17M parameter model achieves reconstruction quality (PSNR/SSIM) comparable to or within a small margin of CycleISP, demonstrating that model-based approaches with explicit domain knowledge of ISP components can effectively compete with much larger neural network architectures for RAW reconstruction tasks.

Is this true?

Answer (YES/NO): YES